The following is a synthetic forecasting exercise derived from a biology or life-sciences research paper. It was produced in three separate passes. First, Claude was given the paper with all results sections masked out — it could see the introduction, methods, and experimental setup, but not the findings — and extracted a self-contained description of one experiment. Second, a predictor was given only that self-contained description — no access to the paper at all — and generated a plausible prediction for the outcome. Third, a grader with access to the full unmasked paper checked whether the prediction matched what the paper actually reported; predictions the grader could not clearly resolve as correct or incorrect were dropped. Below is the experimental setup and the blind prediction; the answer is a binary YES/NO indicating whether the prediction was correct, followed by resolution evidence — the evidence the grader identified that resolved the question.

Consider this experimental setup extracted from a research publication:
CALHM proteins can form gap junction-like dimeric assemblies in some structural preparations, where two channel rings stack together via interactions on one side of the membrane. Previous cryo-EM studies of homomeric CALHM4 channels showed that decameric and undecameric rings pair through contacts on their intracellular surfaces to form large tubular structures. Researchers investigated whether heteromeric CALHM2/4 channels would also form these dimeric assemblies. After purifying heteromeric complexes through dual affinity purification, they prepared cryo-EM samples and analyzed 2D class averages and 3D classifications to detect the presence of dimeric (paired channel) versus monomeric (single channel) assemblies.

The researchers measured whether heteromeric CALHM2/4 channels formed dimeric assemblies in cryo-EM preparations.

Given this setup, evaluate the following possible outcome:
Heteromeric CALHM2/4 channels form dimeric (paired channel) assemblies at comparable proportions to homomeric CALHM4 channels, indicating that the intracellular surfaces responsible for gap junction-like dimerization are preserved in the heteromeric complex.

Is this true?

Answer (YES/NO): NO